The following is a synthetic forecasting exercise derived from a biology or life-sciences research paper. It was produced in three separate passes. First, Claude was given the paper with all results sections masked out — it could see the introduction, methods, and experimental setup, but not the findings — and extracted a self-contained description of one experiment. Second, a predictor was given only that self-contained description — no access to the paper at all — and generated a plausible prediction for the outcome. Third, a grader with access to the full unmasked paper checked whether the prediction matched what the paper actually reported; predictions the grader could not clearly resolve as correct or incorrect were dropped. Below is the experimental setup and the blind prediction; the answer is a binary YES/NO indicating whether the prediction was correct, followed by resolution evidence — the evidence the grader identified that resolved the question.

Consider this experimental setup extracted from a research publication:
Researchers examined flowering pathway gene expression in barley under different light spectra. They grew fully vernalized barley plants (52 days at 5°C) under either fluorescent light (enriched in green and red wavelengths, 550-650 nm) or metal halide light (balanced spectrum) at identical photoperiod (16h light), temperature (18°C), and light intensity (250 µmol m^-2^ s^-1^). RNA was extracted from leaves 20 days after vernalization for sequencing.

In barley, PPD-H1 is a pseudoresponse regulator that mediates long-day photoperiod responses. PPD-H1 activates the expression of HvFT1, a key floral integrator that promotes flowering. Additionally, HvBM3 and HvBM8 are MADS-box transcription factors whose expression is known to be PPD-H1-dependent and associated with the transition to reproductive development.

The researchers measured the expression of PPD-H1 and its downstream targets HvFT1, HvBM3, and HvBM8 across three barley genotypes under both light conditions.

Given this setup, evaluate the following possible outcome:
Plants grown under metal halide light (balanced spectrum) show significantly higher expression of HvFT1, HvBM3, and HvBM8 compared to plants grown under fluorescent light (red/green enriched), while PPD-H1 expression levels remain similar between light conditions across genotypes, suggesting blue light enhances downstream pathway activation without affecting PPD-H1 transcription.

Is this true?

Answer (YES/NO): NO